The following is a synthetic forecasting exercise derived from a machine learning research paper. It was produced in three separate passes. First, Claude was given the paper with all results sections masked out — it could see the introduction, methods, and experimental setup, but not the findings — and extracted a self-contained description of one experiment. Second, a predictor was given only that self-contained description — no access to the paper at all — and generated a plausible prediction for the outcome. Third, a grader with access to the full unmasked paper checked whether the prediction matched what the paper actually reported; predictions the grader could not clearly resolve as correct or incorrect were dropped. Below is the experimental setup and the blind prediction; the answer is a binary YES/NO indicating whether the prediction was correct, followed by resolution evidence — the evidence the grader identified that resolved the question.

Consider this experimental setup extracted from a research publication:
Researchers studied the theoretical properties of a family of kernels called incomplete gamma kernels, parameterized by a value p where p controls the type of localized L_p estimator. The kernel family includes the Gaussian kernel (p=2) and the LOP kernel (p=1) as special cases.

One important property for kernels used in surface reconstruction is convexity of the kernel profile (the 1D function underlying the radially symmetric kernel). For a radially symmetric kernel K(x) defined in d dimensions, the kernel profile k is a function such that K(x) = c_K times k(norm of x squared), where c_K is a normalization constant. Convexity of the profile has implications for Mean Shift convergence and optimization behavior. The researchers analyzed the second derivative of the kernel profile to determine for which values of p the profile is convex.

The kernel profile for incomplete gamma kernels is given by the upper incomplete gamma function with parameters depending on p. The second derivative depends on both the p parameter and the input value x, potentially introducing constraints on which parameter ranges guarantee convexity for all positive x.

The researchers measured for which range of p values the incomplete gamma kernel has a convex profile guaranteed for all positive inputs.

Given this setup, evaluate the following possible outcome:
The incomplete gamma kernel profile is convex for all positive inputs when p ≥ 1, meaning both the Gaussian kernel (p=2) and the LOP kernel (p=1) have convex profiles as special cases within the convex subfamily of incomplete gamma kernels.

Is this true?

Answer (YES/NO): NO